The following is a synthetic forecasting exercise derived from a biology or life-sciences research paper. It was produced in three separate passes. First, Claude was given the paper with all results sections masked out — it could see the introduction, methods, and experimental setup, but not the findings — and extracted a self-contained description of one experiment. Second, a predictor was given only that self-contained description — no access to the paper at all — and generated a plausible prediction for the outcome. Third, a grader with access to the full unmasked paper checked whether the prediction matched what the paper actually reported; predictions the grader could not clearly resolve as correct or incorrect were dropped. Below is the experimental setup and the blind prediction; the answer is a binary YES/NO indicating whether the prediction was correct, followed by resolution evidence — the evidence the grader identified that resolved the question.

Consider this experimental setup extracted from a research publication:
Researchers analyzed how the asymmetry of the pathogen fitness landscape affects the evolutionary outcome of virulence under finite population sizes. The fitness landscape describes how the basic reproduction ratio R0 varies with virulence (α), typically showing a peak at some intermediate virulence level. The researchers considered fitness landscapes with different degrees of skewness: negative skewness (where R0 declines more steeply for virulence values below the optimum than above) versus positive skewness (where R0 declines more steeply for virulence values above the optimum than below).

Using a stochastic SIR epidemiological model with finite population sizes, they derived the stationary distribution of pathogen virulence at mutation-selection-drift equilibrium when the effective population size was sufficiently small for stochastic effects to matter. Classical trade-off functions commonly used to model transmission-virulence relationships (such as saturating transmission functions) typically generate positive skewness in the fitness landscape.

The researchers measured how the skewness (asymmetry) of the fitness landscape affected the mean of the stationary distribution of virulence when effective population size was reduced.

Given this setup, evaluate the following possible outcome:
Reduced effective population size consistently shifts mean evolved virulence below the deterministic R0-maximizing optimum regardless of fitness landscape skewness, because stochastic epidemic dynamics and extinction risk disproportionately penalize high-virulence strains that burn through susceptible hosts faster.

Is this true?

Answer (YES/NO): NO